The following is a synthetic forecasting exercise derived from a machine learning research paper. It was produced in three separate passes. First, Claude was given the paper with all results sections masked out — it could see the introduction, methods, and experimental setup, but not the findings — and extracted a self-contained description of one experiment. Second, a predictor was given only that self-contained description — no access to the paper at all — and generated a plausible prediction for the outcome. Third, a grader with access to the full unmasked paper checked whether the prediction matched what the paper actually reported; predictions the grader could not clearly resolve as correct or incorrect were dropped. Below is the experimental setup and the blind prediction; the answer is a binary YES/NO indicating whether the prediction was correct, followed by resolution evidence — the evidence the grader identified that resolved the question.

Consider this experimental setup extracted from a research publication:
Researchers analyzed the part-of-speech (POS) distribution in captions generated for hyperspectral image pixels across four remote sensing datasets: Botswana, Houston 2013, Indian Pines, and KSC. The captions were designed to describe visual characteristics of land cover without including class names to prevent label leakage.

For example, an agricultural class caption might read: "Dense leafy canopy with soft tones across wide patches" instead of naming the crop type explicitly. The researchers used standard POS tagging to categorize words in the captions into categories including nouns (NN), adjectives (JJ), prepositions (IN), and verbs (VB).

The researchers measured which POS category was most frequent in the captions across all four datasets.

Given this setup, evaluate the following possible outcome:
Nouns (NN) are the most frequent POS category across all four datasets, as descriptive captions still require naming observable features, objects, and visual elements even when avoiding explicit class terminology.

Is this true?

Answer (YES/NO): YES